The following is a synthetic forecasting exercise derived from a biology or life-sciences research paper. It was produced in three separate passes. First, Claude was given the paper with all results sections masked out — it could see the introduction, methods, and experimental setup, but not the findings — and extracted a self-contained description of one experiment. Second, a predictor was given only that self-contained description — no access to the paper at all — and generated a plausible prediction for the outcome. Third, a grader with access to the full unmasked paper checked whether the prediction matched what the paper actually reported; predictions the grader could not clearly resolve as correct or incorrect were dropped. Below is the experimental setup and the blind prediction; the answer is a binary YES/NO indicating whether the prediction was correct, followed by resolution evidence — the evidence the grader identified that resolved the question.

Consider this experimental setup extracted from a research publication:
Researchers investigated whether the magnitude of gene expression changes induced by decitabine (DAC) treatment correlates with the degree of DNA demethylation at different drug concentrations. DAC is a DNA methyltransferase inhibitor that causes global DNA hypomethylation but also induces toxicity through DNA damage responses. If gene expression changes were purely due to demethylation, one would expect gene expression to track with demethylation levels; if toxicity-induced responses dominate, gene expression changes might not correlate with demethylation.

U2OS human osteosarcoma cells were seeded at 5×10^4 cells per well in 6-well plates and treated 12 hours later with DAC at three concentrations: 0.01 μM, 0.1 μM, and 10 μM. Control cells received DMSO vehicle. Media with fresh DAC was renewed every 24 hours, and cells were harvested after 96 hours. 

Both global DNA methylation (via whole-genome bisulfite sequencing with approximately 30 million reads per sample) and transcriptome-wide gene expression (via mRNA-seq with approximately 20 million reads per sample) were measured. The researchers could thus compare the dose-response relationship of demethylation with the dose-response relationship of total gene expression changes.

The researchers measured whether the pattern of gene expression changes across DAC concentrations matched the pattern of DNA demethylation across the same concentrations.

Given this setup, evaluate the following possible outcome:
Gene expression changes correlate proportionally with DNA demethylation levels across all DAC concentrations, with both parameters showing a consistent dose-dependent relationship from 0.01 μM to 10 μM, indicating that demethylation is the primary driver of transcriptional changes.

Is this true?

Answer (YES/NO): NO